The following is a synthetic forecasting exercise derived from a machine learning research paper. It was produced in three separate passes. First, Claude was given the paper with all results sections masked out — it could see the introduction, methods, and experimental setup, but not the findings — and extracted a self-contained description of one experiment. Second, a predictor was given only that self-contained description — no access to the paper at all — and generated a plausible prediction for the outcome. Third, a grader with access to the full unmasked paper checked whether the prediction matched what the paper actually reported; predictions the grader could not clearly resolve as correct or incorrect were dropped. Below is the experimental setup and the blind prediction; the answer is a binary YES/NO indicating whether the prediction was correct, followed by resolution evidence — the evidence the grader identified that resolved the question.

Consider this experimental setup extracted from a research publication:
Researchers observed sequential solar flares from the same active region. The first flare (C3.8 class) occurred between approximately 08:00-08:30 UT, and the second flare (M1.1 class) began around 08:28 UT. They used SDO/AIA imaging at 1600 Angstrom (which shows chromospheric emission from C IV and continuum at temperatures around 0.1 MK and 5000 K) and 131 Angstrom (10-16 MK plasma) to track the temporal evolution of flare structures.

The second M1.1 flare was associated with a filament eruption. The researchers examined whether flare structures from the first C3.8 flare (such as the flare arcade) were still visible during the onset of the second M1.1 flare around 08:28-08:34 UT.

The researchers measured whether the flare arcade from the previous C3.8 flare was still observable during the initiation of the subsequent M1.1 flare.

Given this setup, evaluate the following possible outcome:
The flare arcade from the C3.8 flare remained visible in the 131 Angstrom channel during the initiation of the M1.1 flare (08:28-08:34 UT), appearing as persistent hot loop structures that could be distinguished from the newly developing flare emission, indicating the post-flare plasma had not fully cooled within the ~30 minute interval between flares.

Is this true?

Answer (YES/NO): YES